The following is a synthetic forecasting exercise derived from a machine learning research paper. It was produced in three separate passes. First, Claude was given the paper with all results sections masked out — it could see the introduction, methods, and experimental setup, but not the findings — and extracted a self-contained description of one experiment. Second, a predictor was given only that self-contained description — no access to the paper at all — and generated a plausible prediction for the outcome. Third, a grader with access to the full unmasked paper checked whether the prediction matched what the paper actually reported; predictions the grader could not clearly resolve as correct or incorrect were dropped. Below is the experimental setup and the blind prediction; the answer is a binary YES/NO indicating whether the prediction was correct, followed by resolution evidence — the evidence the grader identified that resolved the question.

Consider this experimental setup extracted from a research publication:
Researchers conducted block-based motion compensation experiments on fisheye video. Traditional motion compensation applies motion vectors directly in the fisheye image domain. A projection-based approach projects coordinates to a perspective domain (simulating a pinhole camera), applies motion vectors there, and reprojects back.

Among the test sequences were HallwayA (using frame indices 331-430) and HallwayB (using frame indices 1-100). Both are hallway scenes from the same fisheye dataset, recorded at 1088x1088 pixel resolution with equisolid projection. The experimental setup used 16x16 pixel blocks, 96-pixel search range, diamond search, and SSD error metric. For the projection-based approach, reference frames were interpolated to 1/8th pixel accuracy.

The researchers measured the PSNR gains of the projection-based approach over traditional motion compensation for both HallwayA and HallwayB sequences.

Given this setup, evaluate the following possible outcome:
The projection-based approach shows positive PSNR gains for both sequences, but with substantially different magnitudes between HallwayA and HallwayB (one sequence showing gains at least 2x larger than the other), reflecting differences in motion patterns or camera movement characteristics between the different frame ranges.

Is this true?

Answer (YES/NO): NO